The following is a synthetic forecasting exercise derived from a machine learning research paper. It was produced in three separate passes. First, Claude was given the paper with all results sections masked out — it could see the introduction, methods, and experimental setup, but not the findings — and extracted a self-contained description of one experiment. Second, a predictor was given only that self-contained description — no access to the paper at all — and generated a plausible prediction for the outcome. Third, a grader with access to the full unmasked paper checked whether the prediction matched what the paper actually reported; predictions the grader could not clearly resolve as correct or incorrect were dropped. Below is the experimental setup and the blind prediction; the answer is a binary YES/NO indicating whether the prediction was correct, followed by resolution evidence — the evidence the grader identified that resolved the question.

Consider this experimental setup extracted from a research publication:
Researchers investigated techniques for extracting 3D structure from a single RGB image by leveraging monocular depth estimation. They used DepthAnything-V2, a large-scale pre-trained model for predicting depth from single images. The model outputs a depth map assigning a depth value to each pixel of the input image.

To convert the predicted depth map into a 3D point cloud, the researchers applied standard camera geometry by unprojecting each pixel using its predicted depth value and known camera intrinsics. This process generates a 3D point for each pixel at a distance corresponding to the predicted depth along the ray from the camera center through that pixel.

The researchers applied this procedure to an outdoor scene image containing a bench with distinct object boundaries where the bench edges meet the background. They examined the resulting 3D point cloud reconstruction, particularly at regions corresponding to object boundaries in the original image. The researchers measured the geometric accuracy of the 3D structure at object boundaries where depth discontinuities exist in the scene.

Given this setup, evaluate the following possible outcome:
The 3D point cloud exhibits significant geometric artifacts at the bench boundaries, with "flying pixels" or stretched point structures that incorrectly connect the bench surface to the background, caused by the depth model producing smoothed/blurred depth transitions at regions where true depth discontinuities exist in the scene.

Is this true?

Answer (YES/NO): YES